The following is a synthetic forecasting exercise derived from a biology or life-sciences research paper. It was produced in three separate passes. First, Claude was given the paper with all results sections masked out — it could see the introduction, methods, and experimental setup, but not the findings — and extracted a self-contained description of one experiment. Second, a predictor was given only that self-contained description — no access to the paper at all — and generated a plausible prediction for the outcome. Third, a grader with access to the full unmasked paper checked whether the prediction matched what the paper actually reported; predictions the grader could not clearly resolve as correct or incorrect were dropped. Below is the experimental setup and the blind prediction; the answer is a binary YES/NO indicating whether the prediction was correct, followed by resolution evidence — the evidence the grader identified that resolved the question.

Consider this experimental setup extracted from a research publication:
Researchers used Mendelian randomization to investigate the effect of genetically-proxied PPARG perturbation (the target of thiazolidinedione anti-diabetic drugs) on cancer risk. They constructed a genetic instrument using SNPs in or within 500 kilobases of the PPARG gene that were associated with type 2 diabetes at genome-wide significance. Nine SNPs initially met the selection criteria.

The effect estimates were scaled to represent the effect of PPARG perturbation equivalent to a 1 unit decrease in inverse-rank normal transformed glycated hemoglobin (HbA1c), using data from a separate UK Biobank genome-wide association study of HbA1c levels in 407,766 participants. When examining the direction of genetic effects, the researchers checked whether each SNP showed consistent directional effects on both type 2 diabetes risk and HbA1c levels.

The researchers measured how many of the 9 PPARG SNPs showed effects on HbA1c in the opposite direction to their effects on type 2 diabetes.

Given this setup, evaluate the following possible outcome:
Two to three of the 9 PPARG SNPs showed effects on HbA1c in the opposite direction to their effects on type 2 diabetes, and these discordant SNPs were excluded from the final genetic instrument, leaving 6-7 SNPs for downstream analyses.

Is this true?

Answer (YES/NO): YES